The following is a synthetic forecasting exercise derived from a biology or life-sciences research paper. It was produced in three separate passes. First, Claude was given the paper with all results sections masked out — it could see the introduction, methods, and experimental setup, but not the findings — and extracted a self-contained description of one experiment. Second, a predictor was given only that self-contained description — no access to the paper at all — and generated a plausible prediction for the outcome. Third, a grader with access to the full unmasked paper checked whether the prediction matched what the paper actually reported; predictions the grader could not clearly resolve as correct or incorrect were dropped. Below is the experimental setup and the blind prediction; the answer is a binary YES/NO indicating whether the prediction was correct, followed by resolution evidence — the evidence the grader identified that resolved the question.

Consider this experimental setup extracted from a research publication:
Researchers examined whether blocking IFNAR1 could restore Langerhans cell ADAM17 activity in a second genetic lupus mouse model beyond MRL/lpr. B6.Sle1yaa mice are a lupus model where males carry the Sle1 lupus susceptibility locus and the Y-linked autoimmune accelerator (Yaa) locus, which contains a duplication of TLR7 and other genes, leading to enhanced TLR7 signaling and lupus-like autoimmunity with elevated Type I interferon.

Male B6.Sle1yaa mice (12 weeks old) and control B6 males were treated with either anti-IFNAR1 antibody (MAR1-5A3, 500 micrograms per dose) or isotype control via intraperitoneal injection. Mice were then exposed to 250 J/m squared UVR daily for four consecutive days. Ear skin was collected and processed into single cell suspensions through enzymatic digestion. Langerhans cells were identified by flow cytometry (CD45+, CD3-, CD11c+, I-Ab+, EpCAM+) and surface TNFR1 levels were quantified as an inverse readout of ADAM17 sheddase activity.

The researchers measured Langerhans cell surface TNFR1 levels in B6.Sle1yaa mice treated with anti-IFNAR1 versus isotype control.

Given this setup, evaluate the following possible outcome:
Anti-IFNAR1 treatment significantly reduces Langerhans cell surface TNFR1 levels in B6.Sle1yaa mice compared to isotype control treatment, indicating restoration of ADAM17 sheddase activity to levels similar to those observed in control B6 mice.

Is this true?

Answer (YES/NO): YES